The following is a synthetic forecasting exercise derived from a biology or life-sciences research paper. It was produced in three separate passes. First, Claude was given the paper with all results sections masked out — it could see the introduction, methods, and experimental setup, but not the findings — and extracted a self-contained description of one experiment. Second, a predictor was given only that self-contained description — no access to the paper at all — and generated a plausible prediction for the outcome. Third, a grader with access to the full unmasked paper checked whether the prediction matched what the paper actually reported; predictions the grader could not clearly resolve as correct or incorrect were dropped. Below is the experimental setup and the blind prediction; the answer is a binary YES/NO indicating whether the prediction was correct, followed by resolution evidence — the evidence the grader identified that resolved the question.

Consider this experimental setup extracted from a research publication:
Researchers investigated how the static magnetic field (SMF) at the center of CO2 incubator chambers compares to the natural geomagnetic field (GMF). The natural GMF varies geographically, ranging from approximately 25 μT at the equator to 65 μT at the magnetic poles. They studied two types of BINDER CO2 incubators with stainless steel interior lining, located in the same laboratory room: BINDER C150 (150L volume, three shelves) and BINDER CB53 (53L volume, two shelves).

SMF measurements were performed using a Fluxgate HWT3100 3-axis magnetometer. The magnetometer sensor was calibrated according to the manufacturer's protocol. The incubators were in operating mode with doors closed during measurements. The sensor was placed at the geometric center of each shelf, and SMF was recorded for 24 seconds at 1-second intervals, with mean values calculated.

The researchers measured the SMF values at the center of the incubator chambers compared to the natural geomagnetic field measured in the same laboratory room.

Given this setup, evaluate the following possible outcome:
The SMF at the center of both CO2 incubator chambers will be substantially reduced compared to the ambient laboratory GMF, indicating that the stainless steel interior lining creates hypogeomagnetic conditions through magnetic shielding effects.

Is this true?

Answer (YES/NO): NO